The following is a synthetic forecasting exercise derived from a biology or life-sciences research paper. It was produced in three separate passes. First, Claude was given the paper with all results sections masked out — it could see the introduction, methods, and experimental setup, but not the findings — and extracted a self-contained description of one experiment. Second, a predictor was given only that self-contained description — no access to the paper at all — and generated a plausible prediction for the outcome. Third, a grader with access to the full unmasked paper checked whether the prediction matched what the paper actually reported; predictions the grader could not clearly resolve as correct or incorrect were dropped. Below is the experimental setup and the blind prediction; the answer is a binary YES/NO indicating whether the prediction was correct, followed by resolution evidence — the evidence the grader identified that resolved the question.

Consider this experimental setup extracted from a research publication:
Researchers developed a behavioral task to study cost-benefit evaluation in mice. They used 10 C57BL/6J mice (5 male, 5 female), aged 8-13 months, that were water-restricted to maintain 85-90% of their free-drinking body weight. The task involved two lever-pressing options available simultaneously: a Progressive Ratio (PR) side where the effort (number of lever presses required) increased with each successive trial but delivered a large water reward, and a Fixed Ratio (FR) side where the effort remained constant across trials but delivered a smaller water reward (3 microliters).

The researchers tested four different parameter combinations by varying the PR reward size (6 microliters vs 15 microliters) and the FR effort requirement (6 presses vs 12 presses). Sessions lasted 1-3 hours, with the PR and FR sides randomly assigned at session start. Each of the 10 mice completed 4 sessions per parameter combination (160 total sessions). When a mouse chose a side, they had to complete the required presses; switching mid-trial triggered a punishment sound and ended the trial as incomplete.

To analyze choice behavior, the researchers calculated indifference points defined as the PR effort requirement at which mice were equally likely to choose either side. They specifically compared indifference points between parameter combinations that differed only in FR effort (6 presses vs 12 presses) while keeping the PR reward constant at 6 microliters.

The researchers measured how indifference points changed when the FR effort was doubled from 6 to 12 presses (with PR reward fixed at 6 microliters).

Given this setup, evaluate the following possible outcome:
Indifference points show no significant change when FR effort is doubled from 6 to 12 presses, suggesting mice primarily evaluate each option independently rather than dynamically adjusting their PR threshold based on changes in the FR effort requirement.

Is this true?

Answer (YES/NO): NO